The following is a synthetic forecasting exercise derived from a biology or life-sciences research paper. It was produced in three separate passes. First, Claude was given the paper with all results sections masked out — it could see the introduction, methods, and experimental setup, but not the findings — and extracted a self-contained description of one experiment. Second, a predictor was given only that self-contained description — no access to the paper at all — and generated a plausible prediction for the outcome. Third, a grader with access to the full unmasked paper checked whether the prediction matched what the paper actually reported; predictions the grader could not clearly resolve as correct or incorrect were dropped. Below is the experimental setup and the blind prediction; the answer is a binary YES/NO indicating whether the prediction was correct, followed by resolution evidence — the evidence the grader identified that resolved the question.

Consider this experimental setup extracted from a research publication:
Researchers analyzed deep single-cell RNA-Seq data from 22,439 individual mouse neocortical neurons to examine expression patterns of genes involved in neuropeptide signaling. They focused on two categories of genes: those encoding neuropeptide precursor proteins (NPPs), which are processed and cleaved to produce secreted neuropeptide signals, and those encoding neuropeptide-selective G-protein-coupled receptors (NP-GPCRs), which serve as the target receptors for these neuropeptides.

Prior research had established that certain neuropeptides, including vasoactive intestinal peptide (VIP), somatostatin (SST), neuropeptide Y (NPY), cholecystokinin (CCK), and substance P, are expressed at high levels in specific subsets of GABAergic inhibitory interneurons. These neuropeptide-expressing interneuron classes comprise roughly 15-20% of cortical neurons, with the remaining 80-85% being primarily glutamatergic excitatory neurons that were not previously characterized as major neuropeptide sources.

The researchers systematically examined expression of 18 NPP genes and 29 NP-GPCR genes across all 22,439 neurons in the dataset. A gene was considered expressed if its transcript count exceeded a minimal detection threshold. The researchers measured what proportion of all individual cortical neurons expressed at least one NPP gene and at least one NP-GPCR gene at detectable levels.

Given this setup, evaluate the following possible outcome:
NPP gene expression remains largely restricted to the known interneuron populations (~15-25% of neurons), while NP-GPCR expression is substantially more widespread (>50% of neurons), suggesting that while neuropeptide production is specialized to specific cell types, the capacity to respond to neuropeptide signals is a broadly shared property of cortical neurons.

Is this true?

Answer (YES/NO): NO